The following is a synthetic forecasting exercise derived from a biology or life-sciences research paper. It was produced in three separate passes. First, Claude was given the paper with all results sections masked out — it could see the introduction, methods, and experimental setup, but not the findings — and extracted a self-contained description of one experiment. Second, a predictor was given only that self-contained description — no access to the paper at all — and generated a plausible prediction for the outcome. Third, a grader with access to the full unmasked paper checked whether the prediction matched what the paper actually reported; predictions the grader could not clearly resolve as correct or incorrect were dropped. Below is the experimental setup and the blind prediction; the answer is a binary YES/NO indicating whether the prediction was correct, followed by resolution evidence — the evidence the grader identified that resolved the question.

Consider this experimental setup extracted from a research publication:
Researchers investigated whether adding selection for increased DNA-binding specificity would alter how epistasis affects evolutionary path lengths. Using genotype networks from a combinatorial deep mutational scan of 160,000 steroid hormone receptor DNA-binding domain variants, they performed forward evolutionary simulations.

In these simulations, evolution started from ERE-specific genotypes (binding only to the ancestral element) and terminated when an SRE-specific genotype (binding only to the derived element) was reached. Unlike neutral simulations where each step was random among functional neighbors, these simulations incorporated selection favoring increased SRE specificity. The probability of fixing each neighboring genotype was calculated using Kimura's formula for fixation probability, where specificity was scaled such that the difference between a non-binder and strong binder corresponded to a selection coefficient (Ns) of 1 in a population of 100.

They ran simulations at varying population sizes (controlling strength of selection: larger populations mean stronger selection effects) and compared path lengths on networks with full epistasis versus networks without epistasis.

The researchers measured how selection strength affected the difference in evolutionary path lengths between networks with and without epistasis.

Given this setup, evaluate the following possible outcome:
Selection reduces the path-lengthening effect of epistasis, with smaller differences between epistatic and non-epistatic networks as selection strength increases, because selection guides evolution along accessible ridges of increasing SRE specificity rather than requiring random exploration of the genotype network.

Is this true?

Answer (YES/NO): NO